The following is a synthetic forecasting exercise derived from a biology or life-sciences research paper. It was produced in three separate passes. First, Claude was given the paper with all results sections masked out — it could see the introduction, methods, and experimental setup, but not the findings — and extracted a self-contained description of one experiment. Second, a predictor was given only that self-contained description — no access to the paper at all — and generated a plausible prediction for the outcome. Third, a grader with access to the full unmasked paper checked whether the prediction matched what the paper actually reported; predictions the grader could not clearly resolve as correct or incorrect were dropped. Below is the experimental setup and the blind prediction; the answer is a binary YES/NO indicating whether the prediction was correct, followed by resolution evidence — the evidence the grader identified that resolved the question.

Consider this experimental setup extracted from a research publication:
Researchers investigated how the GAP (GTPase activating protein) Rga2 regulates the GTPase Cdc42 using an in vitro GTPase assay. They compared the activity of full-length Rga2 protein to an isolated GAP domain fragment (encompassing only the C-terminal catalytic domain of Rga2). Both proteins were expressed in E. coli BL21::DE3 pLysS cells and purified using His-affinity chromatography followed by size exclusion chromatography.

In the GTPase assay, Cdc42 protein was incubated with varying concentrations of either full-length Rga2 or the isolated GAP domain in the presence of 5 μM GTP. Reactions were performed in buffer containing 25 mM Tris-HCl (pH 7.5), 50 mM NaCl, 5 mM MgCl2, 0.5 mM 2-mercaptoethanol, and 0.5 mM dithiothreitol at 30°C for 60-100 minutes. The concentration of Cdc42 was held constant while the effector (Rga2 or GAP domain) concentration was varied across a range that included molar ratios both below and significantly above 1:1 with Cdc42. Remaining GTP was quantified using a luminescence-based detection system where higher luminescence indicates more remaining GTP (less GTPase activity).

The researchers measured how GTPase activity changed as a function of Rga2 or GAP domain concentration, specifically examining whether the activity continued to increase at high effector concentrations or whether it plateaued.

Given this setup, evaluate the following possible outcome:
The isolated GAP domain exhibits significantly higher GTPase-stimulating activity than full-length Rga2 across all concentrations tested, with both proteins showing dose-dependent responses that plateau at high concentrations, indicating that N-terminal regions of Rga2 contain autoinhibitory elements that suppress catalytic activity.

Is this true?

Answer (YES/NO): NO